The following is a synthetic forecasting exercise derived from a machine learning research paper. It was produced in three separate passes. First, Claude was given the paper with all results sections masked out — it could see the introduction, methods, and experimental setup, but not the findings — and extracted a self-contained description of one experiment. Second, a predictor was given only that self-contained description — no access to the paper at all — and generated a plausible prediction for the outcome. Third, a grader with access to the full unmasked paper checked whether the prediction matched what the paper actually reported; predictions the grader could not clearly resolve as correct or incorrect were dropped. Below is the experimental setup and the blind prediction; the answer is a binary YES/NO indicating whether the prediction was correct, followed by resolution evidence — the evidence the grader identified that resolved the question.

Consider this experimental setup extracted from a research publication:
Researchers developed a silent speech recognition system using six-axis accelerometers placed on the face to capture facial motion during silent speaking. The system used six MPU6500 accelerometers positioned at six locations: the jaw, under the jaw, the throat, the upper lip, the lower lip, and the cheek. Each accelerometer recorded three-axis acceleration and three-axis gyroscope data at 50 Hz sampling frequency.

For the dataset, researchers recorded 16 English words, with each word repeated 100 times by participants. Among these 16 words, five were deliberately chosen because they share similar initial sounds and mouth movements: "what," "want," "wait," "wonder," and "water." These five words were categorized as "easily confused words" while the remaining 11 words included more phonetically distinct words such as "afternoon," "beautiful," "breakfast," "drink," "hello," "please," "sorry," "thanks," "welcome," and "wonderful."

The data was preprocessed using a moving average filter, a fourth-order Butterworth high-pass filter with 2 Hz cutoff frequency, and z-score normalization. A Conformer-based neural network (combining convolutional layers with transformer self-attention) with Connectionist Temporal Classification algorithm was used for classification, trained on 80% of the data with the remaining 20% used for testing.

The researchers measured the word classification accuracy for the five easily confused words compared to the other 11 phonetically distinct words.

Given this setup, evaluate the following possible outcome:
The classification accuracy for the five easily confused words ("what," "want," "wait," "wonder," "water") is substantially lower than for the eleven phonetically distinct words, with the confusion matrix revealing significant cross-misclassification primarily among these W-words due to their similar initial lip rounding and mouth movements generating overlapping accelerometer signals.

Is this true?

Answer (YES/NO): NO